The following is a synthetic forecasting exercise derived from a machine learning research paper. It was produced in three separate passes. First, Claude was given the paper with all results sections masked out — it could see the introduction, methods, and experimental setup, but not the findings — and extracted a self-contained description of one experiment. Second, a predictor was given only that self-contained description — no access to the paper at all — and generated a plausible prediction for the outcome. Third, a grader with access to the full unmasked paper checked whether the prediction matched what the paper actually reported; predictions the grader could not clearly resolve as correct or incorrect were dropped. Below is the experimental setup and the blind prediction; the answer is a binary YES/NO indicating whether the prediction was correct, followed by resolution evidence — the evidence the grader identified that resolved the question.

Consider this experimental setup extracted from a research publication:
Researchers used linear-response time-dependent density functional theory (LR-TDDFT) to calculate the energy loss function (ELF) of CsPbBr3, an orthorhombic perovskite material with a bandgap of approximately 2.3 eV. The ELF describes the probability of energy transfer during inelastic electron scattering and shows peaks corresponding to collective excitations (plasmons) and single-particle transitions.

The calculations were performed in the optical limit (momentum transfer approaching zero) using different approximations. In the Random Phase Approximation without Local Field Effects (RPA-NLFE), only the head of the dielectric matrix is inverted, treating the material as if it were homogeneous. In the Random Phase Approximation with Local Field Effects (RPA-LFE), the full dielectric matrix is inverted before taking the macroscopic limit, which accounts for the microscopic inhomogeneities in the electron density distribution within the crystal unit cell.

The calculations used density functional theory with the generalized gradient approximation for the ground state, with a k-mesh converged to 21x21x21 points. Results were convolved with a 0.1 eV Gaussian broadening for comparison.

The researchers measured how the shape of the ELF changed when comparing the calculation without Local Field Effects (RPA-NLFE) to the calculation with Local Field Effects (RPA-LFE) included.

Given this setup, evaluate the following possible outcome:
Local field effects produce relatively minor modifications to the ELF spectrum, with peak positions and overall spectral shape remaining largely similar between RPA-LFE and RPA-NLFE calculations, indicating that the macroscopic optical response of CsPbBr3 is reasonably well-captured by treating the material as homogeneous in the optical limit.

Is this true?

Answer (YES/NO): NO